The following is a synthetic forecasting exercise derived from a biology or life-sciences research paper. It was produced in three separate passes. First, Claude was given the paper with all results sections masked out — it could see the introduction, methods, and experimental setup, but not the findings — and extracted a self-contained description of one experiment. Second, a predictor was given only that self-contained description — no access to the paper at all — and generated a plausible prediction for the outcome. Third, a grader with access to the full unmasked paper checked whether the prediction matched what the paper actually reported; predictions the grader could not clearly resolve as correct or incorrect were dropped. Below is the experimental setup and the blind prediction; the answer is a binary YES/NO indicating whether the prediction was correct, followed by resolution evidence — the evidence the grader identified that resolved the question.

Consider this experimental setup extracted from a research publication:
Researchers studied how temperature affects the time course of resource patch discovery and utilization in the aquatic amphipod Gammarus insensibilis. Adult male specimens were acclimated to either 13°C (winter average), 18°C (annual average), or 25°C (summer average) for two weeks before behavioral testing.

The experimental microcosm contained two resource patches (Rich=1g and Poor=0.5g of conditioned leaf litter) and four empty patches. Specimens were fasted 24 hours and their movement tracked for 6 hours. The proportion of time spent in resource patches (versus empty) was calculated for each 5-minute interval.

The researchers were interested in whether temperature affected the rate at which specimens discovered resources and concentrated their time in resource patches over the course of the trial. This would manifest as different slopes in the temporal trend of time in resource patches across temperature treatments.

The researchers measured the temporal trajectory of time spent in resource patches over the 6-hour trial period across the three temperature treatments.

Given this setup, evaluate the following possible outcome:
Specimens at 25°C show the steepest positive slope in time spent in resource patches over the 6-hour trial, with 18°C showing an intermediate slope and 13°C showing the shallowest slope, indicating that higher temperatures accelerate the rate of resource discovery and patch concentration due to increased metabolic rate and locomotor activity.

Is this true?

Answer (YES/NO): NO